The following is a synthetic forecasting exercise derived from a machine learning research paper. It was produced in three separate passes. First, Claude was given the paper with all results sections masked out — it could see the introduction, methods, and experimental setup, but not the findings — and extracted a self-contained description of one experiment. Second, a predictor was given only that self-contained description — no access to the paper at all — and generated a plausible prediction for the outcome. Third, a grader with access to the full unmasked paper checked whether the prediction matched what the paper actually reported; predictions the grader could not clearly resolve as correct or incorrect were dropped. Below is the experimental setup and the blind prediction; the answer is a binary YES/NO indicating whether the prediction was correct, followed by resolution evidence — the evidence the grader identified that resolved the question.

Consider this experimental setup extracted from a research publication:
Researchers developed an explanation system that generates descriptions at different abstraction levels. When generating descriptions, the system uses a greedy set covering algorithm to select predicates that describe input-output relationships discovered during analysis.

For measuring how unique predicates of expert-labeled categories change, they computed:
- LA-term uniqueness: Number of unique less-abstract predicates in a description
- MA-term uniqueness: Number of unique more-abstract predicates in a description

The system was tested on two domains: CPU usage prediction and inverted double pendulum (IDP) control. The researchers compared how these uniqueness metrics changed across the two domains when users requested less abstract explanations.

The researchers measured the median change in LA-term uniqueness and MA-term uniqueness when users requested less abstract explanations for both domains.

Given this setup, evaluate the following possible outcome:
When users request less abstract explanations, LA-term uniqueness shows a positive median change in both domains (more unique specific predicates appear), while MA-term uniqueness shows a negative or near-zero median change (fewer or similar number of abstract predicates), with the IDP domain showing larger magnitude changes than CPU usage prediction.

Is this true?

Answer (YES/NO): NO